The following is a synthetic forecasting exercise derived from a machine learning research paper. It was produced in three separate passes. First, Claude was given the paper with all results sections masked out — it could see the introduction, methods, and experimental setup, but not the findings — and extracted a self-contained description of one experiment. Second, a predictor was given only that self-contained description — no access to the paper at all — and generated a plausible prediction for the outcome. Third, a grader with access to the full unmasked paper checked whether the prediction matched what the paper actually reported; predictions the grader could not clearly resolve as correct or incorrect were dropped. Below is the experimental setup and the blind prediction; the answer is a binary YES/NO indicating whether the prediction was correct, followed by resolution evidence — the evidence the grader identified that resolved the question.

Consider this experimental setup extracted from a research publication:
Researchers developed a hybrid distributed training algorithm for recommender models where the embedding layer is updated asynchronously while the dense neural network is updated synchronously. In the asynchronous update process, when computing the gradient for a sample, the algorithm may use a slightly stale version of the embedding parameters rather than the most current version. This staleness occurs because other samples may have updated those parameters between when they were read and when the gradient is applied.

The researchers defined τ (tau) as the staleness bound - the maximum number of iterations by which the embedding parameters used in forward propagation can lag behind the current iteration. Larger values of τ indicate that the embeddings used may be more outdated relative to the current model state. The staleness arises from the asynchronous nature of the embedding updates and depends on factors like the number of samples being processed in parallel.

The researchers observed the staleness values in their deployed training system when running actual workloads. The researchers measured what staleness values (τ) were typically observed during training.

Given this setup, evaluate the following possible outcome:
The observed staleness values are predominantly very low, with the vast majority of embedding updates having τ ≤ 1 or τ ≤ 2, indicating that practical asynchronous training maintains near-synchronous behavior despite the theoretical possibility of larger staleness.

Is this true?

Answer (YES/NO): NO